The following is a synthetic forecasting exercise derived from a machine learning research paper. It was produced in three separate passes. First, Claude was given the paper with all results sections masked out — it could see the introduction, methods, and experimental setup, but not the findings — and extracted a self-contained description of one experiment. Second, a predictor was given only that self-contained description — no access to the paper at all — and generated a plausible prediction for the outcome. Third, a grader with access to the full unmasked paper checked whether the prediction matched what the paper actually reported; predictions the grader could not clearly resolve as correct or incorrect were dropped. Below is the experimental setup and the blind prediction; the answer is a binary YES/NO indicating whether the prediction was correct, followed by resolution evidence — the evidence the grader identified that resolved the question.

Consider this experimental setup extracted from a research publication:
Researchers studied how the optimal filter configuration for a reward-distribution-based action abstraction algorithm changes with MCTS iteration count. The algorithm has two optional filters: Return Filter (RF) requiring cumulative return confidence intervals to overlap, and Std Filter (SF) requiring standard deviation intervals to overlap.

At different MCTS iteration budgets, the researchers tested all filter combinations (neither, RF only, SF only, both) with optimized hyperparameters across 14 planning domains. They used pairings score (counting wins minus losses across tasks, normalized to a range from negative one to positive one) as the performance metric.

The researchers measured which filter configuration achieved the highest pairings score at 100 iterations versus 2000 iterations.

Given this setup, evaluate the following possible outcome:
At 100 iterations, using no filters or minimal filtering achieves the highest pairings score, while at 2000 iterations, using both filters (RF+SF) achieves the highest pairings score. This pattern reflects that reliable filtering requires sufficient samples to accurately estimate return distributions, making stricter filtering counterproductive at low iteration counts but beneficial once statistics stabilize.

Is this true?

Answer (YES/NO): YES